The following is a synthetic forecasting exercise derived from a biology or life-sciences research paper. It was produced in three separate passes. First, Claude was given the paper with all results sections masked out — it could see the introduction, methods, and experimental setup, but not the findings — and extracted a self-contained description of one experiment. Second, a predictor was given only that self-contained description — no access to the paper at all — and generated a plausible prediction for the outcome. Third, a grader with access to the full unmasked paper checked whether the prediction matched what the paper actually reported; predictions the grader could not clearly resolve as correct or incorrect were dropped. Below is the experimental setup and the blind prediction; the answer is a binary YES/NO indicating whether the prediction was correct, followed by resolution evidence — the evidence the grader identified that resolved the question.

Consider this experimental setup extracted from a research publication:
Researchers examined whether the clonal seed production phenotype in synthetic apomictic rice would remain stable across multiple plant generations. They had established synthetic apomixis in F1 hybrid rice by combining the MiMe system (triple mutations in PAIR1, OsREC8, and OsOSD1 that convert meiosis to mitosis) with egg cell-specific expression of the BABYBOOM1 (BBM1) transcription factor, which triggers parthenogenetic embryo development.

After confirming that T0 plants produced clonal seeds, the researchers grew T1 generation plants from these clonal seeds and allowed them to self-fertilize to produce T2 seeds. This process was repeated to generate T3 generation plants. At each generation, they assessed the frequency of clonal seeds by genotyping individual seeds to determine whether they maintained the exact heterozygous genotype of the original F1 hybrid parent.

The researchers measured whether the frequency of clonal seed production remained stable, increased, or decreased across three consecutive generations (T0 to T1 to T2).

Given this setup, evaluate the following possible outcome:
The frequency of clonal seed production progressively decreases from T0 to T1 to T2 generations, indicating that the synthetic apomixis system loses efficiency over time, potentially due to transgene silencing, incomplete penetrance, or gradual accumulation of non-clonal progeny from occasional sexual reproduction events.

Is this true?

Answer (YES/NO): NO